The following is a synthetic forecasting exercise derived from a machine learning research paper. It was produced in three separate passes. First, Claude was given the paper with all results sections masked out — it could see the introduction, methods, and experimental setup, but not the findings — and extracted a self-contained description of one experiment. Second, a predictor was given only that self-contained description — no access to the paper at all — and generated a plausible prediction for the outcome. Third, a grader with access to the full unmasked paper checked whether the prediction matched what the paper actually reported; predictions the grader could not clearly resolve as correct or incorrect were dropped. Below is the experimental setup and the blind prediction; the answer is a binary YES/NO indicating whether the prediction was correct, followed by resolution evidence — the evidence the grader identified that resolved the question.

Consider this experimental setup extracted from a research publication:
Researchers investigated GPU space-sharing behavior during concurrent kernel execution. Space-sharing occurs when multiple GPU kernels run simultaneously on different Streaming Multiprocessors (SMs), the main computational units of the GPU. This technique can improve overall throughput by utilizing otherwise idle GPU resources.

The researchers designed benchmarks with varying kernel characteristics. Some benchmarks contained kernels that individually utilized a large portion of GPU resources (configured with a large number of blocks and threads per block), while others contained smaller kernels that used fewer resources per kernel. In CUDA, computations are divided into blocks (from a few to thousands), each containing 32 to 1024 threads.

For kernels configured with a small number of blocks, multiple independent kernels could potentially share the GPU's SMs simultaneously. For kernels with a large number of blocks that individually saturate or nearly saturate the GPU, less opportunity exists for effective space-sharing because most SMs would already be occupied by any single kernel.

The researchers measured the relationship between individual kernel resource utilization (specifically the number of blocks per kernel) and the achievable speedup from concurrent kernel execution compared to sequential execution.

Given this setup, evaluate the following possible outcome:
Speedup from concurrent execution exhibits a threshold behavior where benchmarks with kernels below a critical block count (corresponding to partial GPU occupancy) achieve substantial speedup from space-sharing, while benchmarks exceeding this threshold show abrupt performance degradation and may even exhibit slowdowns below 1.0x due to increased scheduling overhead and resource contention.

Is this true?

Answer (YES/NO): NO